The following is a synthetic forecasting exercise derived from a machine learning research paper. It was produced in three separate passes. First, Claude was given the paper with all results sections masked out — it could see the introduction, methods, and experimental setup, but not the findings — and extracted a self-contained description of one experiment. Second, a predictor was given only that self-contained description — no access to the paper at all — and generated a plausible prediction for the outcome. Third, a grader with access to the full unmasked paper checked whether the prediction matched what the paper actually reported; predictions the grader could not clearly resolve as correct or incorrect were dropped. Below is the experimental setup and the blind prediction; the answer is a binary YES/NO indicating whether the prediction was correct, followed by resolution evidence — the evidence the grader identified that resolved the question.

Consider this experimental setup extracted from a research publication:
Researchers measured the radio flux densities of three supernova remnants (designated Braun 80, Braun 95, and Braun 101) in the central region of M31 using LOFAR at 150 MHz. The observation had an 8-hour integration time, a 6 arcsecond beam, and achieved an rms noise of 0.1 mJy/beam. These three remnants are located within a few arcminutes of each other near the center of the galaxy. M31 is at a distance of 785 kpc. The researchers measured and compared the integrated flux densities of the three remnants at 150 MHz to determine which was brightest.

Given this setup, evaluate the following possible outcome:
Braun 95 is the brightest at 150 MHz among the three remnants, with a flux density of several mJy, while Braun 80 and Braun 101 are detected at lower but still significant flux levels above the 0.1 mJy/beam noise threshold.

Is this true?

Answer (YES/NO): YES